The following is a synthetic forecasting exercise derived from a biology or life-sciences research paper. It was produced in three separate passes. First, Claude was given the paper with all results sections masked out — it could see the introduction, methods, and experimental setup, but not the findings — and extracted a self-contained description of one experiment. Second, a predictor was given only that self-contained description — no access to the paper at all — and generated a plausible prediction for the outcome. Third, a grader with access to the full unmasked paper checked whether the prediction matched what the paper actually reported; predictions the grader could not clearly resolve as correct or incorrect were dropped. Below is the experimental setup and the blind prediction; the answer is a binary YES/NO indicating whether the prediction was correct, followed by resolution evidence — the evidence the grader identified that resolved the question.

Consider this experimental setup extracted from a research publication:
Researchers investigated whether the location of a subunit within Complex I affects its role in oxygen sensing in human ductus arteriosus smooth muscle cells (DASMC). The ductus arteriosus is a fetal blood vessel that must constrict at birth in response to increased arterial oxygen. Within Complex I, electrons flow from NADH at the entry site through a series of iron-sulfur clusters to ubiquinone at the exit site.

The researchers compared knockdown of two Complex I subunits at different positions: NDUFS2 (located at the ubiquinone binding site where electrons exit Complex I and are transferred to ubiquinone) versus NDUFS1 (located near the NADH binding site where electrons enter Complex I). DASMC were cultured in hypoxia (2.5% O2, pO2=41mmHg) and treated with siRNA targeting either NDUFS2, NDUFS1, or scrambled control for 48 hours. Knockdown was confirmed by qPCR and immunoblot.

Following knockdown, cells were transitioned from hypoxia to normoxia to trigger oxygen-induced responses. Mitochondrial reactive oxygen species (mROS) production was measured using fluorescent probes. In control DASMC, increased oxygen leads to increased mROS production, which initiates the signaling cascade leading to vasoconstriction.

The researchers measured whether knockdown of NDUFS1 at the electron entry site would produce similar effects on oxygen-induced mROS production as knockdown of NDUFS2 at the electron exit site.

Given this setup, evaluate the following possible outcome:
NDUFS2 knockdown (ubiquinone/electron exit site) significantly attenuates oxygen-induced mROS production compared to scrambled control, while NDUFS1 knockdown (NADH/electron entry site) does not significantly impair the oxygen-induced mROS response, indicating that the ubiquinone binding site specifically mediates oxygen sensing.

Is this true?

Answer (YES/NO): YES